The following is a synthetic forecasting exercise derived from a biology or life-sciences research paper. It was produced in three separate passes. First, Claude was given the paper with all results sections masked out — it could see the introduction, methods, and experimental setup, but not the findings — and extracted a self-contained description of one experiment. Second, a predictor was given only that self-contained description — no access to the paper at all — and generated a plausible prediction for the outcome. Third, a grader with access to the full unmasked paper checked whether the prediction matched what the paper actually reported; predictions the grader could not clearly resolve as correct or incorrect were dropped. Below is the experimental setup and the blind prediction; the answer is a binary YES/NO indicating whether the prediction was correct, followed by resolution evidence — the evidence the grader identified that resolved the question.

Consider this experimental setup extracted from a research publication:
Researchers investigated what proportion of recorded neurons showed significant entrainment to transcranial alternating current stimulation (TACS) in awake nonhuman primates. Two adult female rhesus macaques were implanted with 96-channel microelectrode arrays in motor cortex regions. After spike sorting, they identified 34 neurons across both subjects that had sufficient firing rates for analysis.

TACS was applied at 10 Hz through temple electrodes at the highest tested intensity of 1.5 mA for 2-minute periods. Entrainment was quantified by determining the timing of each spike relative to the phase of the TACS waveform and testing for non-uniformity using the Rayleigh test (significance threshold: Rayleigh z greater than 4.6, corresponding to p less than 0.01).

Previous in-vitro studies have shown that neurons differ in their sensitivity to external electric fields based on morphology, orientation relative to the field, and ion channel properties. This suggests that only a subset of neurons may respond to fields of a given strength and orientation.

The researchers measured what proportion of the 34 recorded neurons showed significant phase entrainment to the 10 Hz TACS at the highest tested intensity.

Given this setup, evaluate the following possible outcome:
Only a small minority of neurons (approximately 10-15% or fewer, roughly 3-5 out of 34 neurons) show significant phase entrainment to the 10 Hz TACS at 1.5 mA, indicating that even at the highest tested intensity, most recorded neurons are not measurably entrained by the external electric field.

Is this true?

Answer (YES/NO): NO